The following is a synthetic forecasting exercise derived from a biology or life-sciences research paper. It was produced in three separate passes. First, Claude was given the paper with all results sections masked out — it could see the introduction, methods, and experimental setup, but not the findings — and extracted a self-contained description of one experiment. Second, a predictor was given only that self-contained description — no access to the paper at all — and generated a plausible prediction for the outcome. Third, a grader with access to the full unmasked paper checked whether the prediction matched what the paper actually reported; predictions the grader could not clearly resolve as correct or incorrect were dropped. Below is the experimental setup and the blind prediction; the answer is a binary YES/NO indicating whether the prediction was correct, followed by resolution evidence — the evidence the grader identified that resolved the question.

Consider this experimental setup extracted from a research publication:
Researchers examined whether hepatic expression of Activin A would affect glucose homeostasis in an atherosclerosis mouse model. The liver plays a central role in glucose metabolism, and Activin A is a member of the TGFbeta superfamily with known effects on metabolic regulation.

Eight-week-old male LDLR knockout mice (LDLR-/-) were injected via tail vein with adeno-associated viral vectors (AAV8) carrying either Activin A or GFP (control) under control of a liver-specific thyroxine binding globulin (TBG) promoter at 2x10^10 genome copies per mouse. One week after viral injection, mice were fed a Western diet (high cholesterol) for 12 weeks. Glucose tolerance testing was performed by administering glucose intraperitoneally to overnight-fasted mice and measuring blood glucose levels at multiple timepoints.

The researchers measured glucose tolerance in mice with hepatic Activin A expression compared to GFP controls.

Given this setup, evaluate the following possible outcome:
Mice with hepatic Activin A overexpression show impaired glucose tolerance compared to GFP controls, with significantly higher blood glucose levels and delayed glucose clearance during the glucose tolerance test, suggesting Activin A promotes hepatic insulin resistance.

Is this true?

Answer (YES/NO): NO